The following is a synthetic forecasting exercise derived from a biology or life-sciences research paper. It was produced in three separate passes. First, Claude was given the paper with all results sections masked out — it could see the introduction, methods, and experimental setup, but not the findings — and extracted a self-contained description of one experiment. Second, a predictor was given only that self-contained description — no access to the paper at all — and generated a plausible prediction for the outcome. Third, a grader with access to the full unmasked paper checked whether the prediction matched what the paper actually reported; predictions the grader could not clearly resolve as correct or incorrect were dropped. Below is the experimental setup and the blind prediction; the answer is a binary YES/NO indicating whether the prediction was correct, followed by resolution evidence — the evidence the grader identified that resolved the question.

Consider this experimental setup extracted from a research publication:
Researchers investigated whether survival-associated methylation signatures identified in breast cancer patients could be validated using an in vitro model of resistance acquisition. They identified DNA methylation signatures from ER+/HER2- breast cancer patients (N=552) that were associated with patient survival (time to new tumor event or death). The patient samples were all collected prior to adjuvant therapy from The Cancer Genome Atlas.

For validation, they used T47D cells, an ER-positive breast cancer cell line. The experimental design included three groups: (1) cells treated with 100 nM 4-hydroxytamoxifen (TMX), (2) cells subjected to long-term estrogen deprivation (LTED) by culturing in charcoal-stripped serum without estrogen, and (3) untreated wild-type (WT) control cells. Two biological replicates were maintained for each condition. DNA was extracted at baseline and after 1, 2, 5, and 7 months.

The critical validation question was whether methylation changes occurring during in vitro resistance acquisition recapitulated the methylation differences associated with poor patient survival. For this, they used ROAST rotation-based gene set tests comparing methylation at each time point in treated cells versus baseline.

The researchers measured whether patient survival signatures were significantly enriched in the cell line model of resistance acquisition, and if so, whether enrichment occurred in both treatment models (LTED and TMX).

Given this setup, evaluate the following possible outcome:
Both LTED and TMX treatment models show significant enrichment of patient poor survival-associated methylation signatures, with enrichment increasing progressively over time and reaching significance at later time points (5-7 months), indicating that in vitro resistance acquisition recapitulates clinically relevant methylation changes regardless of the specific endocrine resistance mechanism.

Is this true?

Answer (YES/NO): NO